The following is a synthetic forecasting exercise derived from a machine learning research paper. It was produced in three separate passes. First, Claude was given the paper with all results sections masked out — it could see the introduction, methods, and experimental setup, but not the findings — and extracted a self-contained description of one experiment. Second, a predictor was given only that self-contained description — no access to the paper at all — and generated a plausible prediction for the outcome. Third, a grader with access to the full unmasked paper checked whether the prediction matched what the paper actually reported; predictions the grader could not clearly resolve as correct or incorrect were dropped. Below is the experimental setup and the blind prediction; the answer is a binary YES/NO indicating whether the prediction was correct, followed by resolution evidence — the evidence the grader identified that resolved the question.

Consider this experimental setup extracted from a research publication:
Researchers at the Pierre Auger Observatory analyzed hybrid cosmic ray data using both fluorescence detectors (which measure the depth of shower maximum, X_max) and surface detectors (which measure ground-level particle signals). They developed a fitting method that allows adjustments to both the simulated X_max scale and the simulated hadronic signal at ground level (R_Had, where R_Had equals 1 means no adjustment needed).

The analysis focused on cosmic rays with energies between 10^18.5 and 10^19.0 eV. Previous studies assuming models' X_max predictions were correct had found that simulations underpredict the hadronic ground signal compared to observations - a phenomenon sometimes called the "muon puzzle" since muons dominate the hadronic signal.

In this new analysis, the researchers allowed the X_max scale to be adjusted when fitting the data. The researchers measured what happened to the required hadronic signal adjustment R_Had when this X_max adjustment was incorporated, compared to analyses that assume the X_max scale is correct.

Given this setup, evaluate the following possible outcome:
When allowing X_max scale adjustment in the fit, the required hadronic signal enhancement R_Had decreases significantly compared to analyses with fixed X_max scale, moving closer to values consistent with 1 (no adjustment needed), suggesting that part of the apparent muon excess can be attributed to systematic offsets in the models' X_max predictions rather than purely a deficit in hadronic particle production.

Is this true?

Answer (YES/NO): YES